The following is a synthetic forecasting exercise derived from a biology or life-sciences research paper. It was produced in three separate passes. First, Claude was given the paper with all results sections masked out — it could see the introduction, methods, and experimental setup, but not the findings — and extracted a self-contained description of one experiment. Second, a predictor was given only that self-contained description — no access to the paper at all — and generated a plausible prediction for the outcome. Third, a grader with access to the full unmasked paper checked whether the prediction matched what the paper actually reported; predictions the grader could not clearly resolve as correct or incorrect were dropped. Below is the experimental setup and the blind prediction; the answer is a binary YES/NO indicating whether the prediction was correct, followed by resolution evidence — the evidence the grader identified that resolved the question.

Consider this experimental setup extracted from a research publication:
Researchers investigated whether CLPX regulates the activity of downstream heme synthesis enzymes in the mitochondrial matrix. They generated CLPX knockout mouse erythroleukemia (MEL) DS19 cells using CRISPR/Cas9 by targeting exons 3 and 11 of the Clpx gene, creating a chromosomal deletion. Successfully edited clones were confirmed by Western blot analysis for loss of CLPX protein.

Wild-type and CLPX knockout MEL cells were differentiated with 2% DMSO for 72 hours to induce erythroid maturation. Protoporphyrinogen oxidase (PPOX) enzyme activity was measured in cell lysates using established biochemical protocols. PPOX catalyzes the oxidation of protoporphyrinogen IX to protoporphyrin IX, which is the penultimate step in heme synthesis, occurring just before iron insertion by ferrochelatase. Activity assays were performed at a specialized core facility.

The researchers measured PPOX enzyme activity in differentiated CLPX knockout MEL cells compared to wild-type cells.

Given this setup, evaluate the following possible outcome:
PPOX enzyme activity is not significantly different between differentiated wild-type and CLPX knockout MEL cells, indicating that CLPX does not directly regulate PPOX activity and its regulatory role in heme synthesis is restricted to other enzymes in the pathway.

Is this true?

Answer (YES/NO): NO